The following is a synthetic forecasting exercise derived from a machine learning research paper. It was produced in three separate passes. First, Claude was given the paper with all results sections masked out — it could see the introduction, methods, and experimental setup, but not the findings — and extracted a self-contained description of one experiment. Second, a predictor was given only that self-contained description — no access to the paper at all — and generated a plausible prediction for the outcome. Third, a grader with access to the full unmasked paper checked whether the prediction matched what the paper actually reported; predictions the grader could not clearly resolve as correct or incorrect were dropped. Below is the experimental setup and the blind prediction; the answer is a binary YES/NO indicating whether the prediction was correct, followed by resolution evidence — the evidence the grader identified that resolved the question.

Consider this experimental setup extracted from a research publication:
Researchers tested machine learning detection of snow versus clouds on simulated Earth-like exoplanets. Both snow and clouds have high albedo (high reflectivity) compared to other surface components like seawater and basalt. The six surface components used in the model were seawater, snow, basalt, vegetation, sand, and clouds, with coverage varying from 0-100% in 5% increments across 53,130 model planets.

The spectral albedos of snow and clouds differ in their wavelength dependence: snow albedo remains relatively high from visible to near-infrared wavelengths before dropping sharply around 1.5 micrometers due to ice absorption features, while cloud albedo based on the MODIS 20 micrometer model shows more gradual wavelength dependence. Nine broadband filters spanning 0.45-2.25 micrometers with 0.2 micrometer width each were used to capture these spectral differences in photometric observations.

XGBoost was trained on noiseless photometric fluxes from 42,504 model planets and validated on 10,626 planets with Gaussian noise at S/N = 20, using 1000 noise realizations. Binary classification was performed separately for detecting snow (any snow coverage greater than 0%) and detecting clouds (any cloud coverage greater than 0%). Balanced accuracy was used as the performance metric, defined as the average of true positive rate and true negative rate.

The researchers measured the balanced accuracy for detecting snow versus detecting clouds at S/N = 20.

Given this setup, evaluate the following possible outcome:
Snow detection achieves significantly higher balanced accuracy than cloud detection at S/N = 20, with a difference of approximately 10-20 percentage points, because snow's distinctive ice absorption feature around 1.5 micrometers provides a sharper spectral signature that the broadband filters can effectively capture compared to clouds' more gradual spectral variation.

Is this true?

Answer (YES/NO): NO